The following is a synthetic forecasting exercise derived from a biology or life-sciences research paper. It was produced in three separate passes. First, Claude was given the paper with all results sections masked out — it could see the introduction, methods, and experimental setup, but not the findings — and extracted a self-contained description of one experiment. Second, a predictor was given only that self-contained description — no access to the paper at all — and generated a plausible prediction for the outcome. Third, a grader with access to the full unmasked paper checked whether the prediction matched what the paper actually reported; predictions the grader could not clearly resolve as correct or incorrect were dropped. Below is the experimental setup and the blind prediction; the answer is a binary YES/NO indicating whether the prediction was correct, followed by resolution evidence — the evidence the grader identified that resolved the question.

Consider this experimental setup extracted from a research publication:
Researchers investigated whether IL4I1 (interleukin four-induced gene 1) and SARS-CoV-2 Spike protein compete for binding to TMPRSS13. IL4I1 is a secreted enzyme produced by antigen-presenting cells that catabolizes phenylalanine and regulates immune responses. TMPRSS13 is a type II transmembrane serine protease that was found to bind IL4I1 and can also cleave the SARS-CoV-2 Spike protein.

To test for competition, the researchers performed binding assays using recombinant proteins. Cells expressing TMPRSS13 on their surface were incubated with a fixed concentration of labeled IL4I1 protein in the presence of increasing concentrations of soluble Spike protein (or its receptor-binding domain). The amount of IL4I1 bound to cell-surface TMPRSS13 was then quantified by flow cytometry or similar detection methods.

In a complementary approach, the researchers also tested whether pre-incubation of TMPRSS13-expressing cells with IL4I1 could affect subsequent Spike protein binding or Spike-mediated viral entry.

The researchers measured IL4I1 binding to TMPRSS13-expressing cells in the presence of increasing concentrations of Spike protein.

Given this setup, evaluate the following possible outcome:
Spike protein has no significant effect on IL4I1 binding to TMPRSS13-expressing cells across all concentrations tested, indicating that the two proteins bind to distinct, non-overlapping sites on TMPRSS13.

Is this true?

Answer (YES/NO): NO